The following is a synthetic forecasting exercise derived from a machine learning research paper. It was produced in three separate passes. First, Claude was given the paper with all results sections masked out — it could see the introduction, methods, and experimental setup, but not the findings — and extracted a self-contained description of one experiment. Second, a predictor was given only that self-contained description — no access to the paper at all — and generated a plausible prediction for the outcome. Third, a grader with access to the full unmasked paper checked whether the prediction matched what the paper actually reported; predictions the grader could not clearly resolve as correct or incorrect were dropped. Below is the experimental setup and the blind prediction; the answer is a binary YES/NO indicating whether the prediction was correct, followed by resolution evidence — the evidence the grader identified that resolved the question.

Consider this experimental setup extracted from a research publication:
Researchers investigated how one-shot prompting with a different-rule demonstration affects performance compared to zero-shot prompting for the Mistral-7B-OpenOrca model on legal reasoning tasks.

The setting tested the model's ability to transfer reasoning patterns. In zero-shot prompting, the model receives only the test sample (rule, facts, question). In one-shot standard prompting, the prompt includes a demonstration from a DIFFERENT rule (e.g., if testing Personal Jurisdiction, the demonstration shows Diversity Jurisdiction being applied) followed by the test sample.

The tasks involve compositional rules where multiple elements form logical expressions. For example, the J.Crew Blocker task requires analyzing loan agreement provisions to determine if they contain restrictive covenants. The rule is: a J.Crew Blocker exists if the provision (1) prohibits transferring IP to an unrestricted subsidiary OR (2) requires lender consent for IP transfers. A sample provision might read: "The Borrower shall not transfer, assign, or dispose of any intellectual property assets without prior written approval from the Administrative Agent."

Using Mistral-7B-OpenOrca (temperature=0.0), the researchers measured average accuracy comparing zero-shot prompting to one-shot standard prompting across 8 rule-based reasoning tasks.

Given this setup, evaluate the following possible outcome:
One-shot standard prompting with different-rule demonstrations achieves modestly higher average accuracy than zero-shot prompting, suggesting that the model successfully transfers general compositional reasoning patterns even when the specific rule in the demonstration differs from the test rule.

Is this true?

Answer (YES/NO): NO